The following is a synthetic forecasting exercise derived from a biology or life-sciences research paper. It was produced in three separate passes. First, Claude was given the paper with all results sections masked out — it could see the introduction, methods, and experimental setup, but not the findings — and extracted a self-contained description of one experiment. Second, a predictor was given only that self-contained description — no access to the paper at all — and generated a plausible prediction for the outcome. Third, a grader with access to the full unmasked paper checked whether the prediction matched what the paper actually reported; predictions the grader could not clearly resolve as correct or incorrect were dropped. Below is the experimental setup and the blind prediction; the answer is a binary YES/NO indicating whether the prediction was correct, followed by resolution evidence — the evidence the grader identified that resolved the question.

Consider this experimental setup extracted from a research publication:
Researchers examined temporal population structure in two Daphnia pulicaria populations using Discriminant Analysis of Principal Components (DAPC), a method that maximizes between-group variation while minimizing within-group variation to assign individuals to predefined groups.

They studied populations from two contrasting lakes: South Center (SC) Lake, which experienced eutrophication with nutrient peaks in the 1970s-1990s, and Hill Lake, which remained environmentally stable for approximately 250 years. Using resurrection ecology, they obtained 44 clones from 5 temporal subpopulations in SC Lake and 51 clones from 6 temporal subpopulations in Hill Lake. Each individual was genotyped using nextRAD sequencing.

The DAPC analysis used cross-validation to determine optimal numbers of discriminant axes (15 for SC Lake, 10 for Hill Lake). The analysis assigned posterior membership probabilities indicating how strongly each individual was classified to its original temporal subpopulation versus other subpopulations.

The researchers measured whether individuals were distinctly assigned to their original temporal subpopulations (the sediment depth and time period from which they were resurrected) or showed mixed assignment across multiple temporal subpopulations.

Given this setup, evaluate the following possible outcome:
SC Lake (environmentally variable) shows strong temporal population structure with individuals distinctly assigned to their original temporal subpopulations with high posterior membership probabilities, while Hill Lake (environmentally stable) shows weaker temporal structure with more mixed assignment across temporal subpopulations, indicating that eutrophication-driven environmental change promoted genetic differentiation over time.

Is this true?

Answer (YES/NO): YES